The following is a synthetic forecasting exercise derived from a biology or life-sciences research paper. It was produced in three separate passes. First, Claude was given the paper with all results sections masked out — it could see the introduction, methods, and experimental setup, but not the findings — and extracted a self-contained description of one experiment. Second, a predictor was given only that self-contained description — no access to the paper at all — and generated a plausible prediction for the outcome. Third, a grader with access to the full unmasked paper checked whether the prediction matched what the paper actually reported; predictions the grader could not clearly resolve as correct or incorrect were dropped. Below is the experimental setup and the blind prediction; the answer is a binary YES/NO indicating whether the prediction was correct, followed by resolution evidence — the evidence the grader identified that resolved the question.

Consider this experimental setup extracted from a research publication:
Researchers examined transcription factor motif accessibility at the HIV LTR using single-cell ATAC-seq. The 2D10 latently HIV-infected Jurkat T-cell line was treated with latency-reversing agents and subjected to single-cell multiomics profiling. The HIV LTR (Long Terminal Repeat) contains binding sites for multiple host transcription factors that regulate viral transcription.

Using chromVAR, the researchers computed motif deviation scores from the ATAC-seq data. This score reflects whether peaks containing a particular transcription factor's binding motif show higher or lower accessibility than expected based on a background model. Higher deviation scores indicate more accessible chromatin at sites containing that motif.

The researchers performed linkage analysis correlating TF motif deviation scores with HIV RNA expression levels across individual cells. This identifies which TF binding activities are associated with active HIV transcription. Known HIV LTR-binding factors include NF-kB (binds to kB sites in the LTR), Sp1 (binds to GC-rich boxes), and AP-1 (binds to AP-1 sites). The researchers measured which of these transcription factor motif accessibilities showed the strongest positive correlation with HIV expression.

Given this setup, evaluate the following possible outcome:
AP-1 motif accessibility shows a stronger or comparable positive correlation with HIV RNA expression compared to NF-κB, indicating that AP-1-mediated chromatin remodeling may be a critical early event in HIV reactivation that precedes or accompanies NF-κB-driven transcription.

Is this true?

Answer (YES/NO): YES